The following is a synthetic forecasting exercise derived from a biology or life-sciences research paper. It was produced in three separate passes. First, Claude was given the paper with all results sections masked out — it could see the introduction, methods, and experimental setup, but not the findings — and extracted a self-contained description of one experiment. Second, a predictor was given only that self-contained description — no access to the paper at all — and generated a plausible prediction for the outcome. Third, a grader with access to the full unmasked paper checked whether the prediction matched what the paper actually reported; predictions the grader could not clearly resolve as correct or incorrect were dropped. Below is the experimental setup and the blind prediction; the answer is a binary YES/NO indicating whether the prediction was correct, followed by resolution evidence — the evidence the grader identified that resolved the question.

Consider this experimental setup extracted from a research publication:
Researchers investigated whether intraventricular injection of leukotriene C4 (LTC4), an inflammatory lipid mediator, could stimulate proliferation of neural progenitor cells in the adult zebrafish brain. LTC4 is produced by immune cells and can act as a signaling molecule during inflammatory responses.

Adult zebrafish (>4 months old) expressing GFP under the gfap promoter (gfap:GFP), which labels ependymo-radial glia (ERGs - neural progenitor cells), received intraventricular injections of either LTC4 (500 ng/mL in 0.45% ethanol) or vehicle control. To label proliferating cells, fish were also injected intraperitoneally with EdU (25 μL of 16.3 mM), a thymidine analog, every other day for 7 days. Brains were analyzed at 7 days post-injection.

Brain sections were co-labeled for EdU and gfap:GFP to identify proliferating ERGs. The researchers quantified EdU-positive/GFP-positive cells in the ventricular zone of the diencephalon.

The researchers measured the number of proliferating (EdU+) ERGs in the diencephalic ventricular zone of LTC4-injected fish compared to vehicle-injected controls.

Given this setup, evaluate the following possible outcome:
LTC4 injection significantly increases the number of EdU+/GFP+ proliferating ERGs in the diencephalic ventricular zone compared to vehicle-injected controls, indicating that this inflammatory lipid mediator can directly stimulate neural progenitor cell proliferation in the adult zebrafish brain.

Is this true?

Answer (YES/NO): NO